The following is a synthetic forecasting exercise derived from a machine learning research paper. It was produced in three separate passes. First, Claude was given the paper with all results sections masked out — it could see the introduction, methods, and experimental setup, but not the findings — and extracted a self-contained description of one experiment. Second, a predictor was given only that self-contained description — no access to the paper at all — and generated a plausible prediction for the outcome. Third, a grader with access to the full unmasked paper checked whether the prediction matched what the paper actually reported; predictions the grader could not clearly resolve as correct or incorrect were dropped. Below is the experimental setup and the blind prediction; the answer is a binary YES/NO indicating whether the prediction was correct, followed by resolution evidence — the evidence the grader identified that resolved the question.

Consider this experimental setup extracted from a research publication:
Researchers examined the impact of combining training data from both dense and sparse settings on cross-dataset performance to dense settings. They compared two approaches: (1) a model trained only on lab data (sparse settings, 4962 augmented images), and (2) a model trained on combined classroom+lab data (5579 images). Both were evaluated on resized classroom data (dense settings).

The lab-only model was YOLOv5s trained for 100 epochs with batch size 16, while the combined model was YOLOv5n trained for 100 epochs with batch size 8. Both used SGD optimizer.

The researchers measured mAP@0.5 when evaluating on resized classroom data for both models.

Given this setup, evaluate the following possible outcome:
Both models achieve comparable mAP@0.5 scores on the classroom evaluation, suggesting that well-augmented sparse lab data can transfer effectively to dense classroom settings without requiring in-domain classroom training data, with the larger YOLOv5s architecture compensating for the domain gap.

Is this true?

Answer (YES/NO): NO